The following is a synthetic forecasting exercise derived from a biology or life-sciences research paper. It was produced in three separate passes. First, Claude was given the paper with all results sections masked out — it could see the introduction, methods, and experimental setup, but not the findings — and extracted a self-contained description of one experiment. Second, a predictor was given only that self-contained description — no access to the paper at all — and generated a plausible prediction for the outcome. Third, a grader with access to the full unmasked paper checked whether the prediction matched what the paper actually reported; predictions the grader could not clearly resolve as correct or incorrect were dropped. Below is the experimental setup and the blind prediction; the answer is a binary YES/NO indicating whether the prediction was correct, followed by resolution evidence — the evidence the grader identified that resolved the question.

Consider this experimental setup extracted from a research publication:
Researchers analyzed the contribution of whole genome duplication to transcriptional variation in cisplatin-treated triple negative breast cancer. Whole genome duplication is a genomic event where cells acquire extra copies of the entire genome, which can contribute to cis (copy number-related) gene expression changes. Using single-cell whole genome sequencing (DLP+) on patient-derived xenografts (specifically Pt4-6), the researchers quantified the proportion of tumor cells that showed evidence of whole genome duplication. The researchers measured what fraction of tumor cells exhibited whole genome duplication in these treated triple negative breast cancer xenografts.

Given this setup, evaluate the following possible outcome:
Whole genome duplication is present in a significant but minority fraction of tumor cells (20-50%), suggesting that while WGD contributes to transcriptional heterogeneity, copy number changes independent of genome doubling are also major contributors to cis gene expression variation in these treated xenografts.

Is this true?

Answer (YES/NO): NO